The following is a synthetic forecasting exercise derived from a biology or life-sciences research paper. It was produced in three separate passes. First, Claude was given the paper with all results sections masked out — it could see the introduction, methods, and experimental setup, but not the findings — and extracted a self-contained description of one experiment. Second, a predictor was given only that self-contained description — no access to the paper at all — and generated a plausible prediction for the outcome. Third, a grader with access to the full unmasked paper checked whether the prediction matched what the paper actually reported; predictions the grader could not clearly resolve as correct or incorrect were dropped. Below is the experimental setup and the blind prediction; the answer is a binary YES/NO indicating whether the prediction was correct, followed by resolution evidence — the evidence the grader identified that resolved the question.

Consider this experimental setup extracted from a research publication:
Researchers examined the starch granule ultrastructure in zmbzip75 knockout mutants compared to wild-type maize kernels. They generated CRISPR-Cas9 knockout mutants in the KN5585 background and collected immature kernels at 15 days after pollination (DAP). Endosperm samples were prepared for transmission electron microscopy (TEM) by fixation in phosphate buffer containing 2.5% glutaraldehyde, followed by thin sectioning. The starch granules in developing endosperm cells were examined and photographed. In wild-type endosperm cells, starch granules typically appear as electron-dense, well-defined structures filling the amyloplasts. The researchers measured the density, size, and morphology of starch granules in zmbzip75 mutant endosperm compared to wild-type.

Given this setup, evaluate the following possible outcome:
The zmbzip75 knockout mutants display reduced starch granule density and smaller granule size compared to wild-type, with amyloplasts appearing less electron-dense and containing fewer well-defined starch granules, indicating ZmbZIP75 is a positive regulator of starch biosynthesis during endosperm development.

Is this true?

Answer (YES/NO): YES